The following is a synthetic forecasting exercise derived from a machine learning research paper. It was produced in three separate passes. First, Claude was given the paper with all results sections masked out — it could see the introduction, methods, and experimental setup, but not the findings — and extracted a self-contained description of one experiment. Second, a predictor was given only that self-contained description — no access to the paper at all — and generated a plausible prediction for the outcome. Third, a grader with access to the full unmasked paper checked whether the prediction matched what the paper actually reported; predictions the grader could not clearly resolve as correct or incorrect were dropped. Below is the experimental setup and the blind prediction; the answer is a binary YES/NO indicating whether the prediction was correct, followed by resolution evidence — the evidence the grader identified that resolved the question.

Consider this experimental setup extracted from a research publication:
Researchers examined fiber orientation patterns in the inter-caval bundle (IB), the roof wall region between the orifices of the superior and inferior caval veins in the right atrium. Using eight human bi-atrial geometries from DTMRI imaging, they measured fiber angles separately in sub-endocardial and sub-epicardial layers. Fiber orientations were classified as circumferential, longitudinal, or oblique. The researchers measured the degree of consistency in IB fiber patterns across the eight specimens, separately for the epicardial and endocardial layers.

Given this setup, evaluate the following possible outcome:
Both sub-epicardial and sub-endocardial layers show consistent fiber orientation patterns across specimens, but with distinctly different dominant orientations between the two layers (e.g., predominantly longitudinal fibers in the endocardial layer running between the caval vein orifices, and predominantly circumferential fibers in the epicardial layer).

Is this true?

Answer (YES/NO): NO